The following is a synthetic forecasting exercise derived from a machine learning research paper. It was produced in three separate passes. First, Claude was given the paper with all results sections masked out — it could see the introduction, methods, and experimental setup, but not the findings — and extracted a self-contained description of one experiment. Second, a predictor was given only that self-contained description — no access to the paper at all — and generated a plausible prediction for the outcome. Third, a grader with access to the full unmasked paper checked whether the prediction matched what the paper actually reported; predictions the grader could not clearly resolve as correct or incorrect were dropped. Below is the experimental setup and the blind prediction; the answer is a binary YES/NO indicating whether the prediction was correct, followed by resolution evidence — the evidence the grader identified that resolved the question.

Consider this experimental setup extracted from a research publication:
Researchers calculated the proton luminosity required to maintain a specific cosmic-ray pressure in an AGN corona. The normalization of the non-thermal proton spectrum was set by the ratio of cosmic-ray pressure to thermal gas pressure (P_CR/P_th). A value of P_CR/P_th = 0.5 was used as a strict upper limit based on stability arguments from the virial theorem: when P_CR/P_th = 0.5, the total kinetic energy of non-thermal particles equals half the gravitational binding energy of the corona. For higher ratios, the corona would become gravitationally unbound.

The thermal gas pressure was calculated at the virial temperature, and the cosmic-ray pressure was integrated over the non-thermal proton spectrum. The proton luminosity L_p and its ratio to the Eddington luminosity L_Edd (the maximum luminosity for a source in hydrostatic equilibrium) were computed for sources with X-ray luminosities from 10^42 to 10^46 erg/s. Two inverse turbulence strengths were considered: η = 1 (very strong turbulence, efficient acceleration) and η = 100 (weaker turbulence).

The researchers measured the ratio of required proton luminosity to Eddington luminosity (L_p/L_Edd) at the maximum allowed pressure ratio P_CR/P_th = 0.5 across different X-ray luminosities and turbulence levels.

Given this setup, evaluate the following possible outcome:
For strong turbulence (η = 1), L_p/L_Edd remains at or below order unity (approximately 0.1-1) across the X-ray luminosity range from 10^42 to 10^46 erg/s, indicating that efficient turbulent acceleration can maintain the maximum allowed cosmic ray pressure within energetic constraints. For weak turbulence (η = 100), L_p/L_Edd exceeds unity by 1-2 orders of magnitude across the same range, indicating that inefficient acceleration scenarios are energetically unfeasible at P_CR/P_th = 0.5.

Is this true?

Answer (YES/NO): NO